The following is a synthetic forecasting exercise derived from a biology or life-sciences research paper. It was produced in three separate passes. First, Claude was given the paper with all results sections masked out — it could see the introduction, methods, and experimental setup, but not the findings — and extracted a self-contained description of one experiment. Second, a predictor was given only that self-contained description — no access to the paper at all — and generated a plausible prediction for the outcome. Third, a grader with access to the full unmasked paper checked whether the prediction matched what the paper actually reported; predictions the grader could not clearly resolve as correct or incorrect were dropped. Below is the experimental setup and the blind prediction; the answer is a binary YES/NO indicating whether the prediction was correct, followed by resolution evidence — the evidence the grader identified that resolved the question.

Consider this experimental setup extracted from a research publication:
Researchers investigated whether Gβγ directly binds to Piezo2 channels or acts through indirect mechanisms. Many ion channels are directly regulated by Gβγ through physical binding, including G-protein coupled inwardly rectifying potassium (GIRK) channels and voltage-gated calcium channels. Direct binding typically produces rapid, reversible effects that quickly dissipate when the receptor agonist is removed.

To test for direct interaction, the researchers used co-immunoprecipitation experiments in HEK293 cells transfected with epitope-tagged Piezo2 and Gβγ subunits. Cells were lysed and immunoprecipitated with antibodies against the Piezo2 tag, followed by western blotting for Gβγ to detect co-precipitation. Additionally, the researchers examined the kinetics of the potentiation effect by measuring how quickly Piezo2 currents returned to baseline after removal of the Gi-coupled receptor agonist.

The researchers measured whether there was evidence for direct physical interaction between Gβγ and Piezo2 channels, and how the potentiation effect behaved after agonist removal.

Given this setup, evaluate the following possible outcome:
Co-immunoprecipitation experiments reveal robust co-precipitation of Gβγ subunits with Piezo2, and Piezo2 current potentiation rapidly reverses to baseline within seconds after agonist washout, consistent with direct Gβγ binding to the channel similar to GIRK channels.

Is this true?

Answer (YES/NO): NO